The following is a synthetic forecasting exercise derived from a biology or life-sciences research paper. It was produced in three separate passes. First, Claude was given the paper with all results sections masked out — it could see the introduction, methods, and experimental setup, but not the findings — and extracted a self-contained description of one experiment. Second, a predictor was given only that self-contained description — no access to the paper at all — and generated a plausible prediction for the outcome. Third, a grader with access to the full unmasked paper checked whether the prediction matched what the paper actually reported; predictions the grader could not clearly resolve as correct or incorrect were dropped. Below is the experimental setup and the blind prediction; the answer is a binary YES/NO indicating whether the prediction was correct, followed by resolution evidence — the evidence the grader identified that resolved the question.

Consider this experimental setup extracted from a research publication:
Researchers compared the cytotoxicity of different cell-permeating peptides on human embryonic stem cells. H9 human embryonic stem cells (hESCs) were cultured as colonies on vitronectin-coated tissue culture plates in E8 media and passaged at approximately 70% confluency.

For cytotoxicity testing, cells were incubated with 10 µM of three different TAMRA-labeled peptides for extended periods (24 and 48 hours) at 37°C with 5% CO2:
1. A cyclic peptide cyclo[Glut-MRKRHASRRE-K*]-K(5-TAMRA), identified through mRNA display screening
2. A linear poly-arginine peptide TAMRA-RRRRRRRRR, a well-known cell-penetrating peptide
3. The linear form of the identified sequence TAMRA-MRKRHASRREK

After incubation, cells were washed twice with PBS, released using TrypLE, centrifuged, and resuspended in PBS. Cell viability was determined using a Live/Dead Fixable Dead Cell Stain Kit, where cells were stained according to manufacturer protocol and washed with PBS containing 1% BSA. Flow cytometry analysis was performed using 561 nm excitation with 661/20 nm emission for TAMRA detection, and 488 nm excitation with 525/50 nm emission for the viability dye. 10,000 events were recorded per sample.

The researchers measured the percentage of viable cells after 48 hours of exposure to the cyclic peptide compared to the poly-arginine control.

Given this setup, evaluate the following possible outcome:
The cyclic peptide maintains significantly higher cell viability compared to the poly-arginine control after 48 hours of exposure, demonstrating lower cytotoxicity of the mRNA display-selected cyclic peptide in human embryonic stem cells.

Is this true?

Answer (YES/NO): NO